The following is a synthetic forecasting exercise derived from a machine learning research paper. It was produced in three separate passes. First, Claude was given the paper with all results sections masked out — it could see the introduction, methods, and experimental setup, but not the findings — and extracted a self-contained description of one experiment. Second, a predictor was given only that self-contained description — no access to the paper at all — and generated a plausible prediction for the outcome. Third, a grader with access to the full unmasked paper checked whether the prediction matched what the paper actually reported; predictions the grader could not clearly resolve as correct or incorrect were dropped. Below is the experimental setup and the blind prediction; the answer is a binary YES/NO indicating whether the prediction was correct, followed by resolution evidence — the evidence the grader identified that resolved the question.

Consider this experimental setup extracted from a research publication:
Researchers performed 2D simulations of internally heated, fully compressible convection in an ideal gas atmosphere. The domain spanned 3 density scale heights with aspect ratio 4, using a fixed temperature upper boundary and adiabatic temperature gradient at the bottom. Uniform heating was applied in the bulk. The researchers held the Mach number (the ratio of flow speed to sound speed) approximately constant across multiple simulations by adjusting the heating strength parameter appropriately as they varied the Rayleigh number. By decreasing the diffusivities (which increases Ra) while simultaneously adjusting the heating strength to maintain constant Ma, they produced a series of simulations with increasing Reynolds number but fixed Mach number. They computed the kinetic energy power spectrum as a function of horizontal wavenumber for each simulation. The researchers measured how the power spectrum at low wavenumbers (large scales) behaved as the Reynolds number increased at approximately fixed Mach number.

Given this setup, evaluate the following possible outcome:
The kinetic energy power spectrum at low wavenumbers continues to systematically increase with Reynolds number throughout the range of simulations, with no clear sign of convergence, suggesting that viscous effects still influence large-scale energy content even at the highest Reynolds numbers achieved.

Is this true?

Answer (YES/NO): NO